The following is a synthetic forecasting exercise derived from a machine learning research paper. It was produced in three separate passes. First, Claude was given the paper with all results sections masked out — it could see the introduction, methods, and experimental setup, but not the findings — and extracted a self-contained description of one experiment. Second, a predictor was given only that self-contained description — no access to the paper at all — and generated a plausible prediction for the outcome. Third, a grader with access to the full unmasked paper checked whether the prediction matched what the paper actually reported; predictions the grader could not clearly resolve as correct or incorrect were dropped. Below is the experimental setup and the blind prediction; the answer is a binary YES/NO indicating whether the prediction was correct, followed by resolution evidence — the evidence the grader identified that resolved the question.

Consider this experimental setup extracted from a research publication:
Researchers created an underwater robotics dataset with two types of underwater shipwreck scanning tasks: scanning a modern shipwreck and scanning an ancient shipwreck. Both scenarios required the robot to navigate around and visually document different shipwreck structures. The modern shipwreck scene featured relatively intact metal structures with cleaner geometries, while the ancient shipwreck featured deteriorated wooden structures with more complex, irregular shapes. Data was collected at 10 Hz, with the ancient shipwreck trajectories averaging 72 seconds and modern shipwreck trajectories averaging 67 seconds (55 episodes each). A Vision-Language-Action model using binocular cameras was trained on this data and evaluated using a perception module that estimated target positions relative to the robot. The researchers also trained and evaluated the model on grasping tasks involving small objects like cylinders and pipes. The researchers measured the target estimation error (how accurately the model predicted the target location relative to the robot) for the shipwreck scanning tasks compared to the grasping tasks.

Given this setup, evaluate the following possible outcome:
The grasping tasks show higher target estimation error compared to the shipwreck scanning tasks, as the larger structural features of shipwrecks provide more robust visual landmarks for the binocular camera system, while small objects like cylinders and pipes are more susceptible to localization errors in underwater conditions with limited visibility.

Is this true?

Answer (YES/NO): NO